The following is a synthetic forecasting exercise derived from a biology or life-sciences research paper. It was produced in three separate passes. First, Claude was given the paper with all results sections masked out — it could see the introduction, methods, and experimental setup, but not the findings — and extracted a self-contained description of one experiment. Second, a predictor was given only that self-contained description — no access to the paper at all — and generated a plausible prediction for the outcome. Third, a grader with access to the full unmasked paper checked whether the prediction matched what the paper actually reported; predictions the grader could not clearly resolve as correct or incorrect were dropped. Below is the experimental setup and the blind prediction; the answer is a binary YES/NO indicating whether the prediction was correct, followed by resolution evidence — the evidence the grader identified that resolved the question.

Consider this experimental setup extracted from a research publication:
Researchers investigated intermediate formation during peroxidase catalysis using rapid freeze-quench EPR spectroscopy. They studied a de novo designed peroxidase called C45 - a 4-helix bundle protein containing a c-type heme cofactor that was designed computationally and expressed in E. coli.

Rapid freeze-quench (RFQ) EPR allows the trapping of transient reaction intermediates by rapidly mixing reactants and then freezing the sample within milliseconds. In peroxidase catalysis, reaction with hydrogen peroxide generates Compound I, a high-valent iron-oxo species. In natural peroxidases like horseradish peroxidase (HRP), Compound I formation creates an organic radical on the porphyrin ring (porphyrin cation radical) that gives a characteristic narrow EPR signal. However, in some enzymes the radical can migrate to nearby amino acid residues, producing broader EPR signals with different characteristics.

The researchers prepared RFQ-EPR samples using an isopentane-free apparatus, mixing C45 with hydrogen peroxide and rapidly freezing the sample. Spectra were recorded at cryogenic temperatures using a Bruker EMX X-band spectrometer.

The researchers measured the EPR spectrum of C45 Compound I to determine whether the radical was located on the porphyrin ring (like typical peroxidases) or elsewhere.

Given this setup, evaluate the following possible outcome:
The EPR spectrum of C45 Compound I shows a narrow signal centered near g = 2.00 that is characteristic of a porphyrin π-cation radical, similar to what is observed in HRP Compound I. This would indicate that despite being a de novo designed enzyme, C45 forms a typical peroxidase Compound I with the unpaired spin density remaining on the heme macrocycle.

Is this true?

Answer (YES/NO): NO